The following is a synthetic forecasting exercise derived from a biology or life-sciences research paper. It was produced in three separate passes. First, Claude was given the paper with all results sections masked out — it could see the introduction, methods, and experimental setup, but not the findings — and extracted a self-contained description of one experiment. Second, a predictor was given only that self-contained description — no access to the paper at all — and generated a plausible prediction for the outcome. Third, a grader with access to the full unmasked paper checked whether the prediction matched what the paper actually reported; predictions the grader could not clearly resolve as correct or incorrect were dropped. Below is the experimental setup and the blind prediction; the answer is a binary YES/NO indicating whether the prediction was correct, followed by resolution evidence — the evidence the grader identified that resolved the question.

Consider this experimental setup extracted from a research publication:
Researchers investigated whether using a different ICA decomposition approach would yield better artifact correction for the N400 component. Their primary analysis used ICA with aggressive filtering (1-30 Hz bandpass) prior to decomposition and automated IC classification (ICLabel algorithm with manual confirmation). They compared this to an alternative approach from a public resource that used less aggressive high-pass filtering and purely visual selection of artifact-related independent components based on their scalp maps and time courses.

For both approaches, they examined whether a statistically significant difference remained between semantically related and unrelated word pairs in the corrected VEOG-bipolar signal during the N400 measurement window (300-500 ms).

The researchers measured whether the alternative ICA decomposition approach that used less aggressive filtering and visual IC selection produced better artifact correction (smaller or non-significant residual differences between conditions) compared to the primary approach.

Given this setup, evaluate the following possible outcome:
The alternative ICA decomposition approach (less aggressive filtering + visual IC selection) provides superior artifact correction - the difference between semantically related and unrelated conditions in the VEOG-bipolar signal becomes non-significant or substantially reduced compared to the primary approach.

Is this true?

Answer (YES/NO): NO